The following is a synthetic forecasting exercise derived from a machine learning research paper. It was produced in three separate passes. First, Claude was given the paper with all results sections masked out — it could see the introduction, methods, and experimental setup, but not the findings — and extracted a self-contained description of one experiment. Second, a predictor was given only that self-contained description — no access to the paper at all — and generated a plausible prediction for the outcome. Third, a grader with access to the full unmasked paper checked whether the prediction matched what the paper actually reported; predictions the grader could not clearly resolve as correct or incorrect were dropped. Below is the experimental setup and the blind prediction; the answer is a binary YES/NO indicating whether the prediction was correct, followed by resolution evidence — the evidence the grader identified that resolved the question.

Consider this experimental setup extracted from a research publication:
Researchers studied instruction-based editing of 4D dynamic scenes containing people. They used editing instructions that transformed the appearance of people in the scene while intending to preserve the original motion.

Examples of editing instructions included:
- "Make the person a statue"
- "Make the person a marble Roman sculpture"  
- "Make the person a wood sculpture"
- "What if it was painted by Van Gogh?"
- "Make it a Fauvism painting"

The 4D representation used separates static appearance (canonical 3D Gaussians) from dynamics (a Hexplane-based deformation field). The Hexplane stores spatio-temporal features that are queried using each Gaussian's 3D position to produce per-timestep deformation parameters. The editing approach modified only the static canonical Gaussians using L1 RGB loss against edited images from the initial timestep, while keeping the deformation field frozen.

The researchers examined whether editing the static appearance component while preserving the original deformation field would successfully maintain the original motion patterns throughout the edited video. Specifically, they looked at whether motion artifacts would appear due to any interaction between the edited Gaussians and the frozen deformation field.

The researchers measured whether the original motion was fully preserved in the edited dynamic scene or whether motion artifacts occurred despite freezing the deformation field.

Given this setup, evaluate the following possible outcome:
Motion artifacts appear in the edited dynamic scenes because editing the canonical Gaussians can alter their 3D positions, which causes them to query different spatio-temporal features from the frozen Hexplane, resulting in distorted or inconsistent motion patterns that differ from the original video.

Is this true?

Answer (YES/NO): YES